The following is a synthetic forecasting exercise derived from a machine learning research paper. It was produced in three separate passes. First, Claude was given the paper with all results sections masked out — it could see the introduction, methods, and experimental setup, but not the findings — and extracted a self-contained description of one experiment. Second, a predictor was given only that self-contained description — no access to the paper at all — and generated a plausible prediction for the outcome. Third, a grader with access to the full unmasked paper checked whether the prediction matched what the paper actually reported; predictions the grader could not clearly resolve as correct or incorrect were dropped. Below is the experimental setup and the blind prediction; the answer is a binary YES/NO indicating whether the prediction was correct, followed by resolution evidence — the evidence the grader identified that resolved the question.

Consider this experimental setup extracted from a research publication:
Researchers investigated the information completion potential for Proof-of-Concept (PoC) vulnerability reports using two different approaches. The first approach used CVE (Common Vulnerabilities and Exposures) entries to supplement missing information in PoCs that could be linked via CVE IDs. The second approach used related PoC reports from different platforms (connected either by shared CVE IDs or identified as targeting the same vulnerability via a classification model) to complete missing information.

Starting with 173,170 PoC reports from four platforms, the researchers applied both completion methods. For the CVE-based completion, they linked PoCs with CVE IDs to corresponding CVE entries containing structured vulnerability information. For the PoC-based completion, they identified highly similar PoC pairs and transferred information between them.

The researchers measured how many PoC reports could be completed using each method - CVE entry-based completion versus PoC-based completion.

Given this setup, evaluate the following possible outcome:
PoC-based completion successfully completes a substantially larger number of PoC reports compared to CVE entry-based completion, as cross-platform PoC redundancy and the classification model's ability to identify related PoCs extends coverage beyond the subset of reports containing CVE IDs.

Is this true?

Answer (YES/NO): NO